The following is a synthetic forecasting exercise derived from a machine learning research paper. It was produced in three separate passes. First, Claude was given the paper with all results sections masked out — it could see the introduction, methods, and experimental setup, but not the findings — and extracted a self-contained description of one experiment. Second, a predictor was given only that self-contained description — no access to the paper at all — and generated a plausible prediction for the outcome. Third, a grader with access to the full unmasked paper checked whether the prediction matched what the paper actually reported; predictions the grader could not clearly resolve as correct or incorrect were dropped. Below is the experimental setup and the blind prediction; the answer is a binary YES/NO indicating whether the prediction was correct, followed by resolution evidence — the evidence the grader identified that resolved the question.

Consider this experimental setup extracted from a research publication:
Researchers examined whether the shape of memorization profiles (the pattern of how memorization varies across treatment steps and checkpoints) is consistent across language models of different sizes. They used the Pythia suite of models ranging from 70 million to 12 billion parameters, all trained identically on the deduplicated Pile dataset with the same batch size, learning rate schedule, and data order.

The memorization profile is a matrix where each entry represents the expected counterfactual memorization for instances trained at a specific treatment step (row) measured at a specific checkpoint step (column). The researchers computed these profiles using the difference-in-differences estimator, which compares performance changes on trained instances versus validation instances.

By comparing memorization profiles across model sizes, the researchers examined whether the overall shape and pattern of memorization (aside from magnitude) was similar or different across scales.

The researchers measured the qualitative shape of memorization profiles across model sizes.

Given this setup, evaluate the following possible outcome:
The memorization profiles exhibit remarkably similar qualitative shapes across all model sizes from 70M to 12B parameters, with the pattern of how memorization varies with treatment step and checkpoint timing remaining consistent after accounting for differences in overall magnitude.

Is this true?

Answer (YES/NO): NO